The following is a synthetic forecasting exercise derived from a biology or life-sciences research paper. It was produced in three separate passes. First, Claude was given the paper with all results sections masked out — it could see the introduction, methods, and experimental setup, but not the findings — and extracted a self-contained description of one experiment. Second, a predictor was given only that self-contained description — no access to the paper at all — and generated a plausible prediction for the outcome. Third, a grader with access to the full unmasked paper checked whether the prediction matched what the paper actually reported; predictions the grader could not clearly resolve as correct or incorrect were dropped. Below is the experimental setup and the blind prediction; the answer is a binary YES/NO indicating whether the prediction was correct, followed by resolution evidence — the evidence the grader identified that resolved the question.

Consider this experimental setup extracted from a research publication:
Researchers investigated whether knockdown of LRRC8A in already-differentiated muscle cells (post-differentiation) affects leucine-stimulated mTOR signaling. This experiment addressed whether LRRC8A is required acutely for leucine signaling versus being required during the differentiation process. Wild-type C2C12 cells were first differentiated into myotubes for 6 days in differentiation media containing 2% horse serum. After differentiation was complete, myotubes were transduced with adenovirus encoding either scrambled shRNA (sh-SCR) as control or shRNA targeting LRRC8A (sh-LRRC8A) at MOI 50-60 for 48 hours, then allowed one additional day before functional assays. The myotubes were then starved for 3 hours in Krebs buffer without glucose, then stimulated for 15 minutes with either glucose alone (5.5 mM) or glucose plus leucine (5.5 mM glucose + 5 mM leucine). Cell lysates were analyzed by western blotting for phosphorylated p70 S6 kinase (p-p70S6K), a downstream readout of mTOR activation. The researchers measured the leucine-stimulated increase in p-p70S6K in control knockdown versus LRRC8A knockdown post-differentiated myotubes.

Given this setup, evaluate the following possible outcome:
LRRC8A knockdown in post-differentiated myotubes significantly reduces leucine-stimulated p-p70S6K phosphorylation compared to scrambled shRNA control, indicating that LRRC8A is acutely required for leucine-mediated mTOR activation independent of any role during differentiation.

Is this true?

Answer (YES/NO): YES